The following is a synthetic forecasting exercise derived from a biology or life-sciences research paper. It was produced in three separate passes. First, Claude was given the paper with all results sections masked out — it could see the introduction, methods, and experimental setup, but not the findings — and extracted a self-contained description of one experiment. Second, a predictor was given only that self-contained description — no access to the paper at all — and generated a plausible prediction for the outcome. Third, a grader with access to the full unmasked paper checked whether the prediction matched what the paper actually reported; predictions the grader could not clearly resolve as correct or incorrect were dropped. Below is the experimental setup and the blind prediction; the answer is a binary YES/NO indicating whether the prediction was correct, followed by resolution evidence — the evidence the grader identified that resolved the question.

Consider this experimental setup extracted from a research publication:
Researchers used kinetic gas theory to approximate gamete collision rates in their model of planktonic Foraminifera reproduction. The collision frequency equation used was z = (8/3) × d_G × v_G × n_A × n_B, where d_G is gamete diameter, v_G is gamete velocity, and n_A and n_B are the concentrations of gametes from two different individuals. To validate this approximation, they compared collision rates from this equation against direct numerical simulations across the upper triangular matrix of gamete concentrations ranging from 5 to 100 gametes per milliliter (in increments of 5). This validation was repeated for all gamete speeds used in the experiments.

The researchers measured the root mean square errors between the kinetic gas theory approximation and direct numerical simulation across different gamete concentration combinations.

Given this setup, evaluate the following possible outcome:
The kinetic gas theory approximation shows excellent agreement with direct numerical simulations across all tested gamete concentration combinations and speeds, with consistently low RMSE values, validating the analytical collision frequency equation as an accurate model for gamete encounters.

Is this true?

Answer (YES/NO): NO